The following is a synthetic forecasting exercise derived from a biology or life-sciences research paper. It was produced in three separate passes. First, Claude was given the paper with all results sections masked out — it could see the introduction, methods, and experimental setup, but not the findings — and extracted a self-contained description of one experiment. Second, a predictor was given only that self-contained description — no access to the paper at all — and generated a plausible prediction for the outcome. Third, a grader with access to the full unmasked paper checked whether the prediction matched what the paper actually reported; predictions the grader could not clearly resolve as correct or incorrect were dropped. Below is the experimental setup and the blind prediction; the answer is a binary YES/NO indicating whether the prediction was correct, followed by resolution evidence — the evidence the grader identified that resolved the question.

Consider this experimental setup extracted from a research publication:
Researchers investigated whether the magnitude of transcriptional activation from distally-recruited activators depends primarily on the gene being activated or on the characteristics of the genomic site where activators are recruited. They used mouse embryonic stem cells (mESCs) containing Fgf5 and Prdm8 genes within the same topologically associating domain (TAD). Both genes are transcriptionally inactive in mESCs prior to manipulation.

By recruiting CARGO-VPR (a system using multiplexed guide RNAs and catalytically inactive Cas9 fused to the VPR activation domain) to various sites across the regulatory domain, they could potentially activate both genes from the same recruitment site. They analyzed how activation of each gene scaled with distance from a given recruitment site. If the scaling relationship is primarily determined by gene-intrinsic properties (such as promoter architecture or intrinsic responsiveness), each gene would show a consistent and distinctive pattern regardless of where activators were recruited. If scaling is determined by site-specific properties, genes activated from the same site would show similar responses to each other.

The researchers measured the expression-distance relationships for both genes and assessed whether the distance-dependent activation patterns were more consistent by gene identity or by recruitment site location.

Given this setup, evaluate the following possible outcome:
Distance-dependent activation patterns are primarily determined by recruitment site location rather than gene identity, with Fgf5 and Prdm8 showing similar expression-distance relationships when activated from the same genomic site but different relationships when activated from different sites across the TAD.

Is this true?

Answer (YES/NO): NO